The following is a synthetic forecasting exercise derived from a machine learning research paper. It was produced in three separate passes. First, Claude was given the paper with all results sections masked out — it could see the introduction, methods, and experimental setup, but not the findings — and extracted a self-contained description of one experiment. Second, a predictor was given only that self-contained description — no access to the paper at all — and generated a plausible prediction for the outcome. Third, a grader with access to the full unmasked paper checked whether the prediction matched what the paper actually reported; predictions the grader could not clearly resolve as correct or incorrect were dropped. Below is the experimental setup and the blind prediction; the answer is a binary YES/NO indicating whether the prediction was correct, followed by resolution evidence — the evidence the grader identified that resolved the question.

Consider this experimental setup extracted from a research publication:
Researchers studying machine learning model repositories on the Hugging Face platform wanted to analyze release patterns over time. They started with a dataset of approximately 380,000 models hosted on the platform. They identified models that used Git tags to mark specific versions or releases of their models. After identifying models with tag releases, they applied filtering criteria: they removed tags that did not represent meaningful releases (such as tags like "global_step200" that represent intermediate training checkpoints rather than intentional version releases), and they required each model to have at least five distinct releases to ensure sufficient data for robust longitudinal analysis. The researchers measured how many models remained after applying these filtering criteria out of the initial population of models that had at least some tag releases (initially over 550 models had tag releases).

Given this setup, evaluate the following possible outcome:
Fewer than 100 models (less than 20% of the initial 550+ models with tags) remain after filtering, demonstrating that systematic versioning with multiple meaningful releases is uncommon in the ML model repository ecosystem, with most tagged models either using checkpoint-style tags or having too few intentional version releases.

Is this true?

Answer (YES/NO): NO